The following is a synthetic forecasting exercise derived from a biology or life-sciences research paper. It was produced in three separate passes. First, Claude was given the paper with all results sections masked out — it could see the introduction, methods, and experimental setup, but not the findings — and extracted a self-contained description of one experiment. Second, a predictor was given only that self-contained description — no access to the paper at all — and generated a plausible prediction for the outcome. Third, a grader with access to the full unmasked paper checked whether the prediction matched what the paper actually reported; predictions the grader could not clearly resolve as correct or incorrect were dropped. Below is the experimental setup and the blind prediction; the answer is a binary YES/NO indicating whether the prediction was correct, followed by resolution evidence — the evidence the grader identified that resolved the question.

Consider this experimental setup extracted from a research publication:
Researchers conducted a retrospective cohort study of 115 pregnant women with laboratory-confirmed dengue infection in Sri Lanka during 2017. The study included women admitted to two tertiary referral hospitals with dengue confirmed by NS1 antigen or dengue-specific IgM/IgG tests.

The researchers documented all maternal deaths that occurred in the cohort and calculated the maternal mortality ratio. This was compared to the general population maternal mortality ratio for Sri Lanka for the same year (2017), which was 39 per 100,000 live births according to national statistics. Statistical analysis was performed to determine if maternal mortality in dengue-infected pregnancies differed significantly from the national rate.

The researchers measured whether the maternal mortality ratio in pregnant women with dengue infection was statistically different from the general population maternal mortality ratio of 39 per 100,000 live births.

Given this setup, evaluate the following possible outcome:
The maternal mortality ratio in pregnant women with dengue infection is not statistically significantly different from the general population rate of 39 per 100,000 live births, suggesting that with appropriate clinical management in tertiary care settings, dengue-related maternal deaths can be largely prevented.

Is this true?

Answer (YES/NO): NO